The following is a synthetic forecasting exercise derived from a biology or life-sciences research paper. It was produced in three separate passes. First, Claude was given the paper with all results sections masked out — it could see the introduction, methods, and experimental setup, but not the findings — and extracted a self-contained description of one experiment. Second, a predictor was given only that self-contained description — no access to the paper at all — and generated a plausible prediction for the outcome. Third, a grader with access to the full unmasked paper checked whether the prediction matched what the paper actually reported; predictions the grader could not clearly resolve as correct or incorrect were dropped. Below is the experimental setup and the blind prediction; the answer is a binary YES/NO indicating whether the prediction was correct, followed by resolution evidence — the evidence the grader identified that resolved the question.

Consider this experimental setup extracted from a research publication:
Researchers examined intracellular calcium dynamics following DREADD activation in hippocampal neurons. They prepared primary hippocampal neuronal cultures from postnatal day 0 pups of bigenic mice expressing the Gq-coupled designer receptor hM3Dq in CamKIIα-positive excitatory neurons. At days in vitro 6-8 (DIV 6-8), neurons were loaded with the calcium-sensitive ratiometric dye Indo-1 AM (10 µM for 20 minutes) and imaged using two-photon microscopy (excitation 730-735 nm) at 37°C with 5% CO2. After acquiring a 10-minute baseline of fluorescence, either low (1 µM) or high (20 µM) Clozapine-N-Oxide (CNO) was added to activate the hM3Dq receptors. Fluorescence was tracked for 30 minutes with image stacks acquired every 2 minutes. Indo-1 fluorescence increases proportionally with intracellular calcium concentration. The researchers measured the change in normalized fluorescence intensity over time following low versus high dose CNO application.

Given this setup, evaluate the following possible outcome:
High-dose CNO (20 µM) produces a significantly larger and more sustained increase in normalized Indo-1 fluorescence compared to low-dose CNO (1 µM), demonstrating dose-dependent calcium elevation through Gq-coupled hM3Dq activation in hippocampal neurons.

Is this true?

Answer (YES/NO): NO